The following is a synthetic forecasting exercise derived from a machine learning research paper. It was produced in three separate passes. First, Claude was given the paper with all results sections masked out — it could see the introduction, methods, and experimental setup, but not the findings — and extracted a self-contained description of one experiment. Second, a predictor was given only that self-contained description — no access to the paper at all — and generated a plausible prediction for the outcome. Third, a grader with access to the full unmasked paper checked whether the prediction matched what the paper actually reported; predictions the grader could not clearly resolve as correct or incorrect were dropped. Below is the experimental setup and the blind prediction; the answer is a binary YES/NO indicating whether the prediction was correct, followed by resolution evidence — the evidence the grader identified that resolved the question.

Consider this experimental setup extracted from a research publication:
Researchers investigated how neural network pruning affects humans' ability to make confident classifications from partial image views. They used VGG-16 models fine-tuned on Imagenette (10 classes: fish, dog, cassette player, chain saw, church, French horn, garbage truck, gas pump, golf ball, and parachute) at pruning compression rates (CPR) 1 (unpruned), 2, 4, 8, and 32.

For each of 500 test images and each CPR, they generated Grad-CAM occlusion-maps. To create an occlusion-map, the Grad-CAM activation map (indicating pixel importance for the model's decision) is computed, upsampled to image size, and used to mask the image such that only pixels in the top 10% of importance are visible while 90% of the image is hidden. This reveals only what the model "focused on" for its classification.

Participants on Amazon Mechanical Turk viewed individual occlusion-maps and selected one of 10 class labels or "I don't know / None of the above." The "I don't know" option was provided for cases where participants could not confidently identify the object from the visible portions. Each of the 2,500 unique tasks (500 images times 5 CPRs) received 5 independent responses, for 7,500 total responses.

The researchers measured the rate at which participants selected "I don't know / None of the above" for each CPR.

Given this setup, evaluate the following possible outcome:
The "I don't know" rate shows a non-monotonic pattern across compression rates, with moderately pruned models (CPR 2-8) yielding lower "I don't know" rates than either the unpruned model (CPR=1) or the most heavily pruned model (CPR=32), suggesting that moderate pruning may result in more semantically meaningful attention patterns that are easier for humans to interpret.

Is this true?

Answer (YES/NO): NO